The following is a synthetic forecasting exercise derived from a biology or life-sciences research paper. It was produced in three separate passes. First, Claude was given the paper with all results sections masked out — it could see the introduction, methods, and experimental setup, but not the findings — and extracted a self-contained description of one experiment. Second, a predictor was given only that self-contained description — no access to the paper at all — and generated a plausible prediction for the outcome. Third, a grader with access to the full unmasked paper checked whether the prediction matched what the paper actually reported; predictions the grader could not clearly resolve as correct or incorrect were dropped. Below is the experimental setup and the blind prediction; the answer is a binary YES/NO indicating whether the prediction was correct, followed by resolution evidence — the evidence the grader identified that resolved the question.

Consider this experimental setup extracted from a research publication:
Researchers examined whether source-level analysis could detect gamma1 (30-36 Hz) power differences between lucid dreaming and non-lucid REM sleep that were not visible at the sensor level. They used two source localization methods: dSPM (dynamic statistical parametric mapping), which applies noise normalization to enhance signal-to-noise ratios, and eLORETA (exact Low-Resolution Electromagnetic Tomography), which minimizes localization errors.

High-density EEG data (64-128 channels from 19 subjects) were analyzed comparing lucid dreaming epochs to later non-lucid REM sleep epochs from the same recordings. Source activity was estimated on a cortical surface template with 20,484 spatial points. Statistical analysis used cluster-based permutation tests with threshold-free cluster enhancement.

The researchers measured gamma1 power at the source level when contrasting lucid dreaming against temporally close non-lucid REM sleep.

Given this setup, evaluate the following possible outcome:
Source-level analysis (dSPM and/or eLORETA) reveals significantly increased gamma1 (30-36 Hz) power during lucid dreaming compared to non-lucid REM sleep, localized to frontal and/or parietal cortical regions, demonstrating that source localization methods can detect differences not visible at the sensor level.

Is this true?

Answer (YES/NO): YES